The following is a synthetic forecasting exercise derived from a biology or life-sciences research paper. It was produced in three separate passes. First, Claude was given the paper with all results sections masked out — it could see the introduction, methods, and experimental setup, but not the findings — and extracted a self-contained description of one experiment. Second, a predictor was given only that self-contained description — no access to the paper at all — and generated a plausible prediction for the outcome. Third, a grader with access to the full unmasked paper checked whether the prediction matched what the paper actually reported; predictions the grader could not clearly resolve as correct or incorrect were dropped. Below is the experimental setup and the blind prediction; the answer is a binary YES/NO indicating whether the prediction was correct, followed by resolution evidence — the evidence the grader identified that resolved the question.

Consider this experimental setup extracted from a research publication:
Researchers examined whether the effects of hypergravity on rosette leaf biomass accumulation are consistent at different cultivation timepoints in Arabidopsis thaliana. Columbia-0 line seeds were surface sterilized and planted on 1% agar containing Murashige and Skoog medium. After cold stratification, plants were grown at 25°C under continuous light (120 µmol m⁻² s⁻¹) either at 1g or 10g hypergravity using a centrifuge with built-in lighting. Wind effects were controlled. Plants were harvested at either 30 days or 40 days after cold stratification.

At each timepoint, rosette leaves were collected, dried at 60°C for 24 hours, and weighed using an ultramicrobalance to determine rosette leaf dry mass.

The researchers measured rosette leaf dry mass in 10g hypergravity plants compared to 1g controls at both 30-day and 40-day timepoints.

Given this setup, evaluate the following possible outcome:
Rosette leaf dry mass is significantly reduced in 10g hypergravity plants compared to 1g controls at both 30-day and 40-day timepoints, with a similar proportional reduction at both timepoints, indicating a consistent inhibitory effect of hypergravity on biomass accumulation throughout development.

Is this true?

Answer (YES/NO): NO